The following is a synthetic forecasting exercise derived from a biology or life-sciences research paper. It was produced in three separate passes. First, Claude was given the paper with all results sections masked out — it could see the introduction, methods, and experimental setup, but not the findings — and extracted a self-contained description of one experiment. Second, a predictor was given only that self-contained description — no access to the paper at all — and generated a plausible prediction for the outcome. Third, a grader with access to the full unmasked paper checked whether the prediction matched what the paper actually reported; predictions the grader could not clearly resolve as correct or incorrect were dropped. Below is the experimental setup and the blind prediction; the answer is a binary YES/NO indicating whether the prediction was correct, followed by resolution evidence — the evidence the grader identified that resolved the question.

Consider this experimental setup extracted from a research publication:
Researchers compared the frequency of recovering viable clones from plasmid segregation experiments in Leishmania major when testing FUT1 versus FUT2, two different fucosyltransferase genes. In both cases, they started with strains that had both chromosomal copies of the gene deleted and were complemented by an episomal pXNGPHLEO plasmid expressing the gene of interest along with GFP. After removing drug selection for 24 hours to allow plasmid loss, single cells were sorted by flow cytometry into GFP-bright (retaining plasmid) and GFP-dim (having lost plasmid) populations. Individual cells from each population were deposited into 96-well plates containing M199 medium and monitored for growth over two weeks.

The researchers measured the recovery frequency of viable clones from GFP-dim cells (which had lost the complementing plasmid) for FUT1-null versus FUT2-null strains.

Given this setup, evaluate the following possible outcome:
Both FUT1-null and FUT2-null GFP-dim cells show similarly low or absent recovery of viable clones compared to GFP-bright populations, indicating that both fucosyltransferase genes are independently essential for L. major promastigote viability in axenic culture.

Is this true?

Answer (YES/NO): NO